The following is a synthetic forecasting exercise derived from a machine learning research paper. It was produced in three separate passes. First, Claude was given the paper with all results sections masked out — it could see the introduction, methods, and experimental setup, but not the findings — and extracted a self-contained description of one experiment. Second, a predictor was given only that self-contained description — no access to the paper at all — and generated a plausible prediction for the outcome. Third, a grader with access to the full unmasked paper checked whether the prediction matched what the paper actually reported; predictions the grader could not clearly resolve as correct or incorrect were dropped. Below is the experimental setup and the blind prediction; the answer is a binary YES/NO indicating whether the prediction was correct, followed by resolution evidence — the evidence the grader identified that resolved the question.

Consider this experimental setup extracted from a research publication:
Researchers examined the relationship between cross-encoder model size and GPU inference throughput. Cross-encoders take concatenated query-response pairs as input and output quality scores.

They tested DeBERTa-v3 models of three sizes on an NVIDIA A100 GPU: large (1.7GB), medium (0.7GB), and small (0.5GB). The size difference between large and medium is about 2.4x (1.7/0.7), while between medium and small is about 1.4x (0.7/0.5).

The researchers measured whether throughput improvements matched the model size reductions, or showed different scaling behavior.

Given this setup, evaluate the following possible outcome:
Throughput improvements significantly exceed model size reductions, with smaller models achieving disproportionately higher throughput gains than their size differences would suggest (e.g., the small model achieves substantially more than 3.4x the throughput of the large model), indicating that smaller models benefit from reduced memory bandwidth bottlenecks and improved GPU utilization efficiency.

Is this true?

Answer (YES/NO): YES